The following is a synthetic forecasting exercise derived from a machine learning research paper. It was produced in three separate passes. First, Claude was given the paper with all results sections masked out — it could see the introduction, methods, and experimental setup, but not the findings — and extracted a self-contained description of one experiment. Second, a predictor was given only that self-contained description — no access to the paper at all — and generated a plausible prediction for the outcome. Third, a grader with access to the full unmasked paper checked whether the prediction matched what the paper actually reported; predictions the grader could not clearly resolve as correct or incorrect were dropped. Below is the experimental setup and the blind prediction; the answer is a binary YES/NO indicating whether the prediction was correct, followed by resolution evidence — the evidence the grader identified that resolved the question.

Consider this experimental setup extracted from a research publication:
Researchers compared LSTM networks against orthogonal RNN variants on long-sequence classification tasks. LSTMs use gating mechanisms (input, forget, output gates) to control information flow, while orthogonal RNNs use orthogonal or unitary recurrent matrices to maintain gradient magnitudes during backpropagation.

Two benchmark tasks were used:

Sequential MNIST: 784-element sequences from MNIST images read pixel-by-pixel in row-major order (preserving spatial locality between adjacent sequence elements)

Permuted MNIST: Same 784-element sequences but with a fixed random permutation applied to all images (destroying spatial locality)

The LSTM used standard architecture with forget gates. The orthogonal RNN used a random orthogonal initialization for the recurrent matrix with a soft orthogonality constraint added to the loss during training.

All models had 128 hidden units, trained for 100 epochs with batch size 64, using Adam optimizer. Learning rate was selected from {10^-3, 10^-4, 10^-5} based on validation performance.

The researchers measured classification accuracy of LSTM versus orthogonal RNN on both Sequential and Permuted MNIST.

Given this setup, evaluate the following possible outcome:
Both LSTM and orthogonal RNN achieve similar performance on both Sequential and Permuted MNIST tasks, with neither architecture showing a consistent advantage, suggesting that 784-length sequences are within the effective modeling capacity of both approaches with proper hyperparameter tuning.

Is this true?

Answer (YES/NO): NO